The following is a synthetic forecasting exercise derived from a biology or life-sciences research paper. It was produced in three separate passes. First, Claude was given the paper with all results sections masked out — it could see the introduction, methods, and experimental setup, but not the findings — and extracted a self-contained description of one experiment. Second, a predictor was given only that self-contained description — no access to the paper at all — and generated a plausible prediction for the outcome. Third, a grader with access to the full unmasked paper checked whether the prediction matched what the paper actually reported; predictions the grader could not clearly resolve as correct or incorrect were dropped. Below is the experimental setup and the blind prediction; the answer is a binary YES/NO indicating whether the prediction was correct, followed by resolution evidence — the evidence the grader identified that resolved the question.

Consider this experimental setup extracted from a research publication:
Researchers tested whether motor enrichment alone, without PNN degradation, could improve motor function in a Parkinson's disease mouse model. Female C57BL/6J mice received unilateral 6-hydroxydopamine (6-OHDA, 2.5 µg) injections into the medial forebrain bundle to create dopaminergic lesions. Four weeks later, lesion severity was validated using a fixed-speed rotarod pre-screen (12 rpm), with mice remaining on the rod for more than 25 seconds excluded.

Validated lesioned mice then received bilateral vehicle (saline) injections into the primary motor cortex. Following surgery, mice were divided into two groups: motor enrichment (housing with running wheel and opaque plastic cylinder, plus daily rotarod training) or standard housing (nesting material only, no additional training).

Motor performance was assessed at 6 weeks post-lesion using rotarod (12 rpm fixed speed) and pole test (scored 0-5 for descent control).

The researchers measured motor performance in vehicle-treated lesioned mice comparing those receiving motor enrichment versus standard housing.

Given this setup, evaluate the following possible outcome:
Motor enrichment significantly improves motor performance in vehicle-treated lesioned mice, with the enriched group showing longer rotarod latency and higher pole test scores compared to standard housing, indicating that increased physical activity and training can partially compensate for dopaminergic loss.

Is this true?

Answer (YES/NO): NO